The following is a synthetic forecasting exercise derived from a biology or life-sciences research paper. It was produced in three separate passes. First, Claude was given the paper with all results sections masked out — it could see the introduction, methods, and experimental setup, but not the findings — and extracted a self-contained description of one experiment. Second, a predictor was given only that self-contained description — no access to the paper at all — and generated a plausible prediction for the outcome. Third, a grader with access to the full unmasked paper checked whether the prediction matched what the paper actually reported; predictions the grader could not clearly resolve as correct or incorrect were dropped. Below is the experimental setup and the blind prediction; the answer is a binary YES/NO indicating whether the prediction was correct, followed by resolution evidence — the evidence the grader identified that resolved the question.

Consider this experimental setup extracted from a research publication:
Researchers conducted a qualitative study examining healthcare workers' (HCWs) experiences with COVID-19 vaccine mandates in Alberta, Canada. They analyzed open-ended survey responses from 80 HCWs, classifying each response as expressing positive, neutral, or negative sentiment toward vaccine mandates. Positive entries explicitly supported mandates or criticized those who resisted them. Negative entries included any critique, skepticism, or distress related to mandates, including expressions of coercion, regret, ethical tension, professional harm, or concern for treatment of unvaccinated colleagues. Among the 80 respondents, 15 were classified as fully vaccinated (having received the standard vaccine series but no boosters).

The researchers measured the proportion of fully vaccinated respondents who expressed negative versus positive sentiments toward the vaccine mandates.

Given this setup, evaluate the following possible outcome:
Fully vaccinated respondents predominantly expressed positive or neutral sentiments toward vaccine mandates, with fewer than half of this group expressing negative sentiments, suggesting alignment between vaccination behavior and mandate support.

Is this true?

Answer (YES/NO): NO